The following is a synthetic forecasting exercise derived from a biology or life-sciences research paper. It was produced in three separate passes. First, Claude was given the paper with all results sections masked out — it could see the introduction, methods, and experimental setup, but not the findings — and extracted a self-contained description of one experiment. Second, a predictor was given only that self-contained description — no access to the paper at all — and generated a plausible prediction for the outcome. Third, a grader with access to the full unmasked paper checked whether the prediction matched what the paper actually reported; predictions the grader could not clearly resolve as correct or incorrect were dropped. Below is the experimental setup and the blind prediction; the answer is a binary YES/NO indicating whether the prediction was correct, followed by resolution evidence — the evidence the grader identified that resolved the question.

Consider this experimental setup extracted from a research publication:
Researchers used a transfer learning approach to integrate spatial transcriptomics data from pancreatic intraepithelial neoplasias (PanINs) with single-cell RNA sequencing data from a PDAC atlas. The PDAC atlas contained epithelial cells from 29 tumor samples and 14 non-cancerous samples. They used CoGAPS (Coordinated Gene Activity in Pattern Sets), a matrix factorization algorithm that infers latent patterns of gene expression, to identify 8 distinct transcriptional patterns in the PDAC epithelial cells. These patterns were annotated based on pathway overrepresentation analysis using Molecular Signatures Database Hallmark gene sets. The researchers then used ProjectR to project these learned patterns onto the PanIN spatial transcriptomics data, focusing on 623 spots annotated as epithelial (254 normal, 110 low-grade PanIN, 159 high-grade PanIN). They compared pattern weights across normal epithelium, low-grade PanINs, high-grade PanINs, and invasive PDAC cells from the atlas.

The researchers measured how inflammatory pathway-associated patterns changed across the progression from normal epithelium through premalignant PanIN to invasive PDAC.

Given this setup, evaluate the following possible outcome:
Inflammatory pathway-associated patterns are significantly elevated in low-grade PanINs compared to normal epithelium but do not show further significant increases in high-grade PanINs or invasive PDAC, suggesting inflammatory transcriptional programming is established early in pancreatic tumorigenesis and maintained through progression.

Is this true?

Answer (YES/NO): NO